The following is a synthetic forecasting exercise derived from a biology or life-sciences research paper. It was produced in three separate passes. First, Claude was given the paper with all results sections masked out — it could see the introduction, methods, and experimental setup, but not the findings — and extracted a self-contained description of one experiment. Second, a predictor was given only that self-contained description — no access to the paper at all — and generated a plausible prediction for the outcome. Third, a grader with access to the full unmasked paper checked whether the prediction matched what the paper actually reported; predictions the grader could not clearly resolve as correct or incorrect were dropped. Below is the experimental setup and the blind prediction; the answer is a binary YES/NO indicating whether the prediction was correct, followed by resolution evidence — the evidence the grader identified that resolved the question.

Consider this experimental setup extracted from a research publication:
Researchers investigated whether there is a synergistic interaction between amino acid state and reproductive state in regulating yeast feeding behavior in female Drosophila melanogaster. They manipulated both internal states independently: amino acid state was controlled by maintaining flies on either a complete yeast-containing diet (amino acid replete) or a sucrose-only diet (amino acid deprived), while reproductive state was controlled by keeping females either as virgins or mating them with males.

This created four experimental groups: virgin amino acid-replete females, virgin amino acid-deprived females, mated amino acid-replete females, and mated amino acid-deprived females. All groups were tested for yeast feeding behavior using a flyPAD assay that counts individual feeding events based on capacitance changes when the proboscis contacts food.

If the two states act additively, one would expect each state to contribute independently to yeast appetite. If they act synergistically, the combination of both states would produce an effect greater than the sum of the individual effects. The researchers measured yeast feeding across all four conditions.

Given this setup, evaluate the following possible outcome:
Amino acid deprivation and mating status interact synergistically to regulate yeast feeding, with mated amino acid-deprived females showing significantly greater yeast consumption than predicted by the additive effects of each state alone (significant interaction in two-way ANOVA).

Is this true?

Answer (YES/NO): YES